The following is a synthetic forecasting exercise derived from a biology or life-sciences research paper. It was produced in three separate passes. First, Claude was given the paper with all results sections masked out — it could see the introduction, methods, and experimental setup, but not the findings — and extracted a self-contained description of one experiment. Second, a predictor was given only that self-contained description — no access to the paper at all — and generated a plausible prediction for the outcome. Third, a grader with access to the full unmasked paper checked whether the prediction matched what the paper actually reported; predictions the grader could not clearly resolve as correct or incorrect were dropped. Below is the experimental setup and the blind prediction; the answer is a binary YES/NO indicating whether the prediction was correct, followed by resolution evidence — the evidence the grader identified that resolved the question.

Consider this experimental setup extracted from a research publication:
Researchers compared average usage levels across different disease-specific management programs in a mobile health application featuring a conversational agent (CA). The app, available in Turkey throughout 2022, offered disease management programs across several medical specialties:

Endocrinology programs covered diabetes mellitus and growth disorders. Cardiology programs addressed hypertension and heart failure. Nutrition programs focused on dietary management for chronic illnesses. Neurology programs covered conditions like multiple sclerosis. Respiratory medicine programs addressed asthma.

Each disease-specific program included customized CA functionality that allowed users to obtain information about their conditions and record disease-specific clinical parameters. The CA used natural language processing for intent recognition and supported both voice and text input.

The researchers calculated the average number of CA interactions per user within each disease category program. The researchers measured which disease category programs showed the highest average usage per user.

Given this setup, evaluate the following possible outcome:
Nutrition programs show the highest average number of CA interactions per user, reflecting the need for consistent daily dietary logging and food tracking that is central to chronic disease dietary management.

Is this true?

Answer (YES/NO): NO